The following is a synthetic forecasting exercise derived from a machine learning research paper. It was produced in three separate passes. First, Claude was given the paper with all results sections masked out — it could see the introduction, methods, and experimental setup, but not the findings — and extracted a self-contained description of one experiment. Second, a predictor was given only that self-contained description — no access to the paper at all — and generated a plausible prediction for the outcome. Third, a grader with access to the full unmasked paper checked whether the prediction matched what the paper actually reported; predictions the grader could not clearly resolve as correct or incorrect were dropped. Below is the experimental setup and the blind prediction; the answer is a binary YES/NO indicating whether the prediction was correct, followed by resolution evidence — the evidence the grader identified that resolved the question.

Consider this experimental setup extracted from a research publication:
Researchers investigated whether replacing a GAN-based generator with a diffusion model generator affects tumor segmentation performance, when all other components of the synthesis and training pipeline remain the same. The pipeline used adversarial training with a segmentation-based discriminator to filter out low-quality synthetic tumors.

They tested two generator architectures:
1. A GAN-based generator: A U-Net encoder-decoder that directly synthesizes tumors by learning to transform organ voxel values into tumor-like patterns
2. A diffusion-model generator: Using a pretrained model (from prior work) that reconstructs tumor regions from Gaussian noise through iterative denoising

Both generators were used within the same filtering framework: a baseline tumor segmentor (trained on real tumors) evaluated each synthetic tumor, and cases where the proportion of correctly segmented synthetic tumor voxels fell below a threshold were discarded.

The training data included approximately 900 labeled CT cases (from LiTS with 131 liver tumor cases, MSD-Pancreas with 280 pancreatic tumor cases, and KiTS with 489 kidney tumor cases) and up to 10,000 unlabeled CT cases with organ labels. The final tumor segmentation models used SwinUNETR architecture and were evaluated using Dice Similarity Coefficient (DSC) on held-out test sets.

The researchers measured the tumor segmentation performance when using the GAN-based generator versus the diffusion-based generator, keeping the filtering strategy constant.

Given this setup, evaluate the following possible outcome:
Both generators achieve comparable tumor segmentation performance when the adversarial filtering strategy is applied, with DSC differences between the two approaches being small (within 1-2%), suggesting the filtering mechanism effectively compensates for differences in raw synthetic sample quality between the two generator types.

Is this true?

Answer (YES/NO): NO